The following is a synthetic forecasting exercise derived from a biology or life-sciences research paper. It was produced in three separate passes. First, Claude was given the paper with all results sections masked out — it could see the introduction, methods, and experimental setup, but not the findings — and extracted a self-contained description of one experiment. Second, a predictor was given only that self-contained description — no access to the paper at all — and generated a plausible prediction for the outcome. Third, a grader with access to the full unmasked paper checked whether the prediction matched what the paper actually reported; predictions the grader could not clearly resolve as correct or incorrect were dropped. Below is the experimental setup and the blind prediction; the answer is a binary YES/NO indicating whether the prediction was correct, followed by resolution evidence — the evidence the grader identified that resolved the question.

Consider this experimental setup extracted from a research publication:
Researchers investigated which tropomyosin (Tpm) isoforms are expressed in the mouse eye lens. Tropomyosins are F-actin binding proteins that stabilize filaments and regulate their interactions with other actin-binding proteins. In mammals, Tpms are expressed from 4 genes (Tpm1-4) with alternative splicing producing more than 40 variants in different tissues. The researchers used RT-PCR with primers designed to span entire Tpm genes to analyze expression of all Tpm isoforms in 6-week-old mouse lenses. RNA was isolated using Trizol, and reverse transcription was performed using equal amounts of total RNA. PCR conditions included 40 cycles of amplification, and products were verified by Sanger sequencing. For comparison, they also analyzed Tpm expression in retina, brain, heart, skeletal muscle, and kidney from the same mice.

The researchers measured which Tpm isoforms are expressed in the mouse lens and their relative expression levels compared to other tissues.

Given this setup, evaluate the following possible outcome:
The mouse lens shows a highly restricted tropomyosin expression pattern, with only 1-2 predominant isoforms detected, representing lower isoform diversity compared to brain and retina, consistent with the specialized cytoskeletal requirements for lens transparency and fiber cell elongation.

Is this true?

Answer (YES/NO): NO